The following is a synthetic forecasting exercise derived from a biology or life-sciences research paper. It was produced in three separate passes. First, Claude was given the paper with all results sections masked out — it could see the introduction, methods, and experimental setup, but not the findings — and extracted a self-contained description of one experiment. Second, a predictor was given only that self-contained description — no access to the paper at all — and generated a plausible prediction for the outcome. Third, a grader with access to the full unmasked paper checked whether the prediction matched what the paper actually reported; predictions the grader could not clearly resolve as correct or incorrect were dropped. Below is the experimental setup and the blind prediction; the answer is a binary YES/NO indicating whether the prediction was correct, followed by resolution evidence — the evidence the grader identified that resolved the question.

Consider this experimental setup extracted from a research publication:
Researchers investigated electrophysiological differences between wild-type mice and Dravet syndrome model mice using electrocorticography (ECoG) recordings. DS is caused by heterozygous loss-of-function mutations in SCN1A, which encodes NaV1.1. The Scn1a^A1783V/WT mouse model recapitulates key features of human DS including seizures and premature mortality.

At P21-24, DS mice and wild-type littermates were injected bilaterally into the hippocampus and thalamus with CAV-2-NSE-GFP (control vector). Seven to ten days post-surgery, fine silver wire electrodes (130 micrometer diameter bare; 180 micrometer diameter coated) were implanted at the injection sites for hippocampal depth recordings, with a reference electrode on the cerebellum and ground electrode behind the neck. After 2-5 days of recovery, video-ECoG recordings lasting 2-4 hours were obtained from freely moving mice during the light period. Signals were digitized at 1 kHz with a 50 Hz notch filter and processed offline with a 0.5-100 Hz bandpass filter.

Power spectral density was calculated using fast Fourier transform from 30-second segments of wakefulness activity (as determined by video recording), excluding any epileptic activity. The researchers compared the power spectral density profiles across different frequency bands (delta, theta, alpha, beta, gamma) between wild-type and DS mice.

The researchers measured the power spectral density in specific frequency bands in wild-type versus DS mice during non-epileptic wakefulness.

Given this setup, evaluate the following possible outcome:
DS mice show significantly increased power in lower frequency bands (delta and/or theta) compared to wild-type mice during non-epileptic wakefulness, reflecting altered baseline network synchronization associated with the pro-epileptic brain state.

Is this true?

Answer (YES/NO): NO